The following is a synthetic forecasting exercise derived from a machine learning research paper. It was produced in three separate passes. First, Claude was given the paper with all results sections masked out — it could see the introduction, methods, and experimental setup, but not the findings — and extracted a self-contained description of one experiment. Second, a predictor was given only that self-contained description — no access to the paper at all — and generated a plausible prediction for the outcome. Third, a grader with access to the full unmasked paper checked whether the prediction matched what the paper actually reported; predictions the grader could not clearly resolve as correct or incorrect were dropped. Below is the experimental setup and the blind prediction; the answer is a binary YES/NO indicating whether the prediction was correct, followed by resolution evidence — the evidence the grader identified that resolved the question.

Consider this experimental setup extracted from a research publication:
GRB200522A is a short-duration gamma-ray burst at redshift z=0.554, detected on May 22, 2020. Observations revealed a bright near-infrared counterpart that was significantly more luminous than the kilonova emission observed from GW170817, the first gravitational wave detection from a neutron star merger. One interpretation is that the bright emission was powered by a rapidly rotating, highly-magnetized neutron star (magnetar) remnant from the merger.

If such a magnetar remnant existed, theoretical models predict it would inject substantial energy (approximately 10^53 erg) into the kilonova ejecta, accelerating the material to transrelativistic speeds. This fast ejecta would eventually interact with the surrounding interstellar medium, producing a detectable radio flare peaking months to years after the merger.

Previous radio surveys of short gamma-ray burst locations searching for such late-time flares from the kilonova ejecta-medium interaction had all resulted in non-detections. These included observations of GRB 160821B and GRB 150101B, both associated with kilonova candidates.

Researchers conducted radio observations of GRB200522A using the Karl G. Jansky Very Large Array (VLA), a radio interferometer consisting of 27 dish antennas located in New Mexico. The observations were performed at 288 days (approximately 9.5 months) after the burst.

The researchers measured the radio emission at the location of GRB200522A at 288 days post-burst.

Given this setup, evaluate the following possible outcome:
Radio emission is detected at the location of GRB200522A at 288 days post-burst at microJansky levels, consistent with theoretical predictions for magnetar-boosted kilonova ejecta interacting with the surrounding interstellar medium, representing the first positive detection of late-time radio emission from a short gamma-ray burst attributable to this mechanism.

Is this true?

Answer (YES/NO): NO